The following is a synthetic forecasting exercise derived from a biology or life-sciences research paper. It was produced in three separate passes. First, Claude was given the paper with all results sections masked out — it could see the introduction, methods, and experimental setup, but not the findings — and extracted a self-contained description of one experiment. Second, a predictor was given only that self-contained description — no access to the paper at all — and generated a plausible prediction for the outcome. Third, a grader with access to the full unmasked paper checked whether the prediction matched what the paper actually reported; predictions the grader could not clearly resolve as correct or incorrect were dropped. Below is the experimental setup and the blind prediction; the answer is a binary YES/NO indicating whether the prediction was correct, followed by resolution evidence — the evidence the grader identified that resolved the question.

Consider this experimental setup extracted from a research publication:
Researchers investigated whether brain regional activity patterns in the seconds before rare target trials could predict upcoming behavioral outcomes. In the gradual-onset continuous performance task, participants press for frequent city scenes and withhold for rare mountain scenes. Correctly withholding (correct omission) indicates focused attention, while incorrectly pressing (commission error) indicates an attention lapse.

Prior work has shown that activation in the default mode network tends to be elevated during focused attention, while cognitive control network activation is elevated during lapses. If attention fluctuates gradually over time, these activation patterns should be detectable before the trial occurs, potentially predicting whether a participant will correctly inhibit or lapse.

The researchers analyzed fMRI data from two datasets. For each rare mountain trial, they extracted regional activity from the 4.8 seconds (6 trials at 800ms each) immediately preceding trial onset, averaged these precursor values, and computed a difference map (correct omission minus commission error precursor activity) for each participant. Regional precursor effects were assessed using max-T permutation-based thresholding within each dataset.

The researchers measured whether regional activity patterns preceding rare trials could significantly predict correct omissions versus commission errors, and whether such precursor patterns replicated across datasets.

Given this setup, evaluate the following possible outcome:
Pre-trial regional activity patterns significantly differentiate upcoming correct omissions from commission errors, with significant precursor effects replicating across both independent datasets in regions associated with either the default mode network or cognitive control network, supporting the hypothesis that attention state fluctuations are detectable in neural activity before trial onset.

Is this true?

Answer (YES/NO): NO